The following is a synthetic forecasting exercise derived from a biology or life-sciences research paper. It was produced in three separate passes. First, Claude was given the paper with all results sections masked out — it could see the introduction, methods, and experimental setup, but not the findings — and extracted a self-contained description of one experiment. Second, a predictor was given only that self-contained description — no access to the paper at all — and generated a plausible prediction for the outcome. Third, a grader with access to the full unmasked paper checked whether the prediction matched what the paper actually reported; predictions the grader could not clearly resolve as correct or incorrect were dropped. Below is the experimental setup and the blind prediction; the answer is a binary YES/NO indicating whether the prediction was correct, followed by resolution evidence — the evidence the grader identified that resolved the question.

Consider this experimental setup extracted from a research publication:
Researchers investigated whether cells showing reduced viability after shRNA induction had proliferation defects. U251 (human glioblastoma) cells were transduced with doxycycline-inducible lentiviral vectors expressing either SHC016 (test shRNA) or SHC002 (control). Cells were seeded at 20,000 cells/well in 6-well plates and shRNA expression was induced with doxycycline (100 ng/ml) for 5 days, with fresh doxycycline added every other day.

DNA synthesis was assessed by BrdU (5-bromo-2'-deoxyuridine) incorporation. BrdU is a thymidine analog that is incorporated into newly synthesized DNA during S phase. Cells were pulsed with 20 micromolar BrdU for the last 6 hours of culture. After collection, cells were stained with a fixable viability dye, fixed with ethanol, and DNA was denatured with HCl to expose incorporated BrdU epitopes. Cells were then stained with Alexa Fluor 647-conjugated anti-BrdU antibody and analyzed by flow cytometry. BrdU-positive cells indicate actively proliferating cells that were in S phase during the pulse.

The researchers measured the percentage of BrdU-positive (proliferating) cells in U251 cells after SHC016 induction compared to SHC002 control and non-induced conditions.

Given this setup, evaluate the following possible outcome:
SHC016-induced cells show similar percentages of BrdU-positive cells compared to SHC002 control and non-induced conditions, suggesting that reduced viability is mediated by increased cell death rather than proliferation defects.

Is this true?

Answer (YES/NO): YES